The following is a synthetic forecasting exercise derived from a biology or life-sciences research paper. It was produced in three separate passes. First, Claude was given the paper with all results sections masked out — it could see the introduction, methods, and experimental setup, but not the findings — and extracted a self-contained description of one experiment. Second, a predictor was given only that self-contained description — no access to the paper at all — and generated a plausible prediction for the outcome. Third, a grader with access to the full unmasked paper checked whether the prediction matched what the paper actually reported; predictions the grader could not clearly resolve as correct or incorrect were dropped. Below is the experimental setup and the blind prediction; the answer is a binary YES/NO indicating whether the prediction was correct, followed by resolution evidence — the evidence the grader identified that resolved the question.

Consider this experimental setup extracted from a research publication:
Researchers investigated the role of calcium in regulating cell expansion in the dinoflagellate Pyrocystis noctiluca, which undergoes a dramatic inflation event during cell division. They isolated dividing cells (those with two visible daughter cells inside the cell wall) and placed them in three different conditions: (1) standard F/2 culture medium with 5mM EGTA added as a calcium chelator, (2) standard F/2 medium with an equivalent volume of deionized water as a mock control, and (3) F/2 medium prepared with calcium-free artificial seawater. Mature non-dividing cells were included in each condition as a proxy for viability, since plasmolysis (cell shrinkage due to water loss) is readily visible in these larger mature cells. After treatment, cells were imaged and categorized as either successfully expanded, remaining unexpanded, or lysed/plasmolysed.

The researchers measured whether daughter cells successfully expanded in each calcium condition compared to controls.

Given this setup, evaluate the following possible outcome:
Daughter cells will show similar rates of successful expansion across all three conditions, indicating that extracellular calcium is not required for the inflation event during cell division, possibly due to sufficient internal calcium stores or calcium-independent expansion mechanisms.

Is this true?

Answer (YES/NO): NO